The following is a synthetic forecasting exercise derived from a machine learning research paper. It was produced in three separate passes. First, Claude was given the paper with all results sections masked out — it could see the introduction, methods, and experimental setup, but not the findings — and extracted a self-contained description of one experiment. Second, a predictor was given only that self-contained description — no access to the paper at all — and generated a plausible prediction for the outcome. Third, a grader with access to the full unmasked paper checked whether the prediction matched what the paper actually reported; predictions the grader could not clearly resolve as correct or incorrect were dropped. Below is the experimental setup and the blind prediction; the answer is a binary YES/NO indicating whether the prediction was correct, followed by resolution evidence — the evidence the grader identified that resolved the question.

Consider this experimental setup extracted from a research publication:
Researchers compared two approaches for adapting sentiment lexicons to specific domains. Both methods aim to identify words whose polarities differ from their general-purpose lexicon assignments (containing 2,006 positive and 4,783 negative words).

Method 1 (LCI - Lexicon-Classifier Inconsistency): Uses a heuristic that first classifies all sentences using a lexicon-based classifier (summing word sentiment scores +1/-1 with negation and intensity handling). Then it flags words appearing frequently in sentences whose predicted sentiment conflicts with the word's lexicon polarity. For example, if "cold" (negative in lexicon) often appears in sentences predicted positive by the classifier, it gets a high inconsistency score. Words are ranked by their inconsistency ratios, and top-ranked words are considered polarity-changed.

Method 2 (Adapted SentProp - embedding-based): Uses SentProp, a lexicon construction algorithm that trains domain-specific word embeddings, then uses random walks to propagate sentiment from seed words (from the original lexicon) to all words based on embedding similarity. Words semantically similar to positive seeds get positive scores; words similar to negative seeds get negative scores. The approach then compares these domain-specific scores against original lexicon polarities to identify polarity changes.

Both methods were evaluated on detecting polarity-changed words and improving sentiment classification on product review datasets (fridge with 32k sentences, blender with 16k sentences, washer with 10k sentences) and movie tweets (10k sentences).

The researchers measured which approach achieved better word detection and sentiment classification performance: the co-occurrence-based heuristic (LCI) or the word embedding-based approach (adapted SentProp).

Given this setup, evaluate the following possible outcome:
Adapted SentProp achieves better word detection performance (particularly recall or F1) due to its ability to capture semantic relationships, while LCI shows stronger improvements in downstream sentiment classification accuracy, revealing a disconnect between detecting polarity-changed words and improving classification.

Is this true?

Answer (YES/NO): NO